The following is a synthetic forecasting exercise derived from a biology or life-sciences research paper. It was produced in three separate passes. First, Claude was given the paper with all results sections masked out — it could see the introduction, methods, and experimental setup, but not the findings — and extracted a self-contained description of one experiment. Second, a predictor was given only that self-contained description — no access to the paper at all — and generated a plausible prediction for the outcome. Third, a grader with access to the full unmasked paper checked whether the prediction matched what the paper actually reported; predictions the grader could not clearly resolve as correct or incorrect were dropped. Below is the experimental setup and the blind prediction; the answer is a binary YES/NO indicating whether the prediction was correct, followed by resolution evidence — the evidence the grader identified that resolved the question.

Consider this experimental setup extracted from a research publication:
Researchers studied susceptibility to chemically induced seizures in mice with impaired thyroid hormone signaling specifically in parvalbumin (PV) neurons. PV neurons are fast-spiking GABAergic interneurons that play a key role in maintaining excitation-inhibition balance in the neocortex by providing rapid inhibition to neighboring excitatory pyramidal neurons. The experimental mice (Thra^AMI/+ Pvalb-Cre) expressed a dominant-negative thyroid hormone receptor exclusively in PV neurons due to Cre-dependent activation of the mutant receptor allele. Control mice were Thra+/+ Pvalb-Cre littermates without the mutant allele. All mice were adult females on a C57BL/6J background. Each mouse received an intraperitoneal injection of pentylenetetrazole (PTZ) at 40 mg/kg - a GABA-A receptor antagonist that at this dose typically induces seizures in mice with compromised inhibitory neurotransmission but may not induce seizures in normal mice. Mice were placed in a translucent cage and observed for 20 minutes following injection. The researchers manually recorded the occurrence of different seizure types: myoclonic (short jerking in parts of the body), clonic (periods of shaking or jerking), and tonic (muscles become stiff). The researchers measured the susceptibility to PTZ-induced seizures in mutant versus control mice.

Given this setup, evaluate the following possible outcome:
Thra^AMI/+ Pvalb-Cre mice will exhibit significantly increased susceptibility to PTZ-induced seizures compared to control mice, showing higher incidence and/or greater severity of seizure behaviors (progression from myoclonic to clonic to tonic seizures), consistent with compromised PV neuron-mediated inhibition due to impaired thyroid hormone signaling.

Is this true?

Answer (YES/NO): YES